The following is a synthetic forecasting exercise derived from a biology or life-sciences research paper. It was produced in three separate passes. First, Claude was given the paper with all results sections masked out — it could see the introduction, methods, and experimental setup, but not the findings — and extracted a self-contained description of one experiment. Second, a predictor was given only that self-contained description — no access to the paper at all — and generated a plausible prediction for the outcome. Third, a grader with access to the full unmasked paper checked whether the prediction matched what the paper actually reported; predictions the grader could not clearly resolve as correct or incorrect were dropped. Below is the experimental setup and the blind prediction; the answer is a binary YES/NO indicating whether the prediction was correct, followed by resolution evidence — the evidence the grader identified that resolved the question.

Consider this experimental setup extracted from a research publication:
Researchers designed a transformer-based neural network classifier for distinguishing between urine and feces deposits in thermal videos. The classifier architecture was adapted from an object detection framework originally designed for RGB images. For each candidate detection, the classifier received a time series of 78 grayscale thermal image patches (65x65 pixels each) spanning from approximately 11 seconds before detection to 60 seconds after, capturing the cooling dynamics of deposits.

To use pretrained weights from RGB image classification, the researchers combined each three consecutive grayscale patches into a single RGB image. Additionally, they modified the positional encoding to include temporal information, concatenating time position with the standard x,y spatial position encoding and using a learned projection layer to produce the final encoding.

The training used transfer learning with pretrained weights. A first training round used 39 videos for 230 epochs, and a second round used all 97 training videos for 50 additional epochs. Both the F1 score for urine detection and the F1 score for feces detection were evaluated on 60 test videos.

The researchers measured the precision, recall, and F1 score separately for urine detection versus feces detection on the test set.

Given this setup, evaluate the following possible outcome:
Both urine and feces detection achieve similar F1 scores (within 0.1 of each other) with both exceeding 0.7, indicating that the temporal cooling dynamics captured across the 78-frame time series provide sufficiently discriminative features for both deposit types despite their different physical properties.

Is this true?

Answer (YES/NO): YES